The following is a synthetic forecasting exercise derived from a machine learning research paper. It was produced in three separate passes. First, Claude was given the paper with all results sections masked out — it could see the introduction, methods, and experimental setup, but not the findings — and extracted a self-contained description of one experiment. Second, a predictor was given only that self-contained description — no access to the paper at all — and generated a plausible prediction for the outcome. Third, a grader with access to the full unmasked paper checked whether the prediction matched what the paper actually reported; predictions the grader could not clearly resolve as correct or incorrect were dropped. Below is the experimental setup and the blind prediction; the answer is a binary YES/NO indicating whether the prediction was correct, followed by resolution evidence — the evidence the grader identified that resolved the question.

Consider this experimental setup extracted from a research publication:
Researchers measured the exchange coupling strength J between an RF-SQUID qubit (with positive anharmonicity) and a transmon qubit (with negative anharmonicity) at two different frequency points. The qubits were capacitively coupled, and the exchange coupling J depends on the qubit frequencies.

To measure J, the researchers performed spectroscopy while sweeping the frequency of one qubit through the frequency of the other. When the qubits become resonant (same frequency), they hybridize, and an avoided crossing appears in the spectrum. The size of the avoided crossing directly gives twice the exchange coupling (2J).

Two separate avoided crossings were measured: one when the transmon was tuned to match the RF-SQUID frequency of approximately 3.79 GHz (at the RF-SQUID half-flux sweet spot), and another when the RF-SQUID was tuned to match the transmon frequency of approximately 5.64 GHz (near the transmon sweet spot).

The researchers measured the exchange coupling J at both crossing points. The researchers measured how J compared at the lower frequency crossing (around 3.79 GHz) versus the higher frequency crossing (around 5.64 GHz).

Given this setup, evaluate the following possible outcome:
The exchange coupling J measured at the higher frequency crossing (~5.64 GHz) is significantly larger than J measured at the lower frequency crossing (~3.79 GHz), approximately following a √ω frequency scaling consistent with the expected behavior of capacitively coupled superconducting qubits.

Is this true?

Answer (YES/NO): NO